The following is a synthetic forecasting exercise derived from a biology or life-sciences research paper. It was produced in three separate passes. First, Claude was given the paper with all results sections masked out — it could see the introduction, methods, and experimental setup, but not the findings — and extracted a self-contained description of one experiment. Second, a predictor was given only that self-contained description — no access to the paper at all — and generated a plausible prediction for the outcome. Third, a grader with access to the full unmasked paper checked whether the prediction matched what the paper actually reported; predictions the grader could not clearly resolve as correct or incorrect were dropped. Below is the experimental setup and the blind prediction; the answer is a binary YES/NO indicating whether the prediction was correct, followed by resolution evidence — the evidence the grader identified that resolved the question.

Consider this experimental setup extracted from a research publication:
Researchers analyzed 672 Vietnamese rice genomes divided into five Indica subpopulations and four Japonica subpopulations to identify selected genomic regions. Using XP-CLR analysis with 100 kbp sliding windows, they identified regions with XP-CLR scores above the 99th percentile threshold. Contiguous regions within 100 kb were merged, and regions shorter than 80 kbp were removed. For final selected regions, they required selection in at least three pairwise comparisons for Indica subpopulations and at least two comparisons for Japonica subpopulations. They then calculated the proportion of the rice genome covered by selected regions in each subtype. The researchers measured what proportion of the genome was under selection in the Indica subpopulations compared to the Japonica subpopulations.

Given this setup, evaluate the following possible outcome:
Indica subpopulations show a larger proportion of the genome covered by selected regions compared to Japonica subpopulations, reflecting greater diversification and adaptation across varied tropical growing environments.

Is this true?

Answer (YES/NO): YES